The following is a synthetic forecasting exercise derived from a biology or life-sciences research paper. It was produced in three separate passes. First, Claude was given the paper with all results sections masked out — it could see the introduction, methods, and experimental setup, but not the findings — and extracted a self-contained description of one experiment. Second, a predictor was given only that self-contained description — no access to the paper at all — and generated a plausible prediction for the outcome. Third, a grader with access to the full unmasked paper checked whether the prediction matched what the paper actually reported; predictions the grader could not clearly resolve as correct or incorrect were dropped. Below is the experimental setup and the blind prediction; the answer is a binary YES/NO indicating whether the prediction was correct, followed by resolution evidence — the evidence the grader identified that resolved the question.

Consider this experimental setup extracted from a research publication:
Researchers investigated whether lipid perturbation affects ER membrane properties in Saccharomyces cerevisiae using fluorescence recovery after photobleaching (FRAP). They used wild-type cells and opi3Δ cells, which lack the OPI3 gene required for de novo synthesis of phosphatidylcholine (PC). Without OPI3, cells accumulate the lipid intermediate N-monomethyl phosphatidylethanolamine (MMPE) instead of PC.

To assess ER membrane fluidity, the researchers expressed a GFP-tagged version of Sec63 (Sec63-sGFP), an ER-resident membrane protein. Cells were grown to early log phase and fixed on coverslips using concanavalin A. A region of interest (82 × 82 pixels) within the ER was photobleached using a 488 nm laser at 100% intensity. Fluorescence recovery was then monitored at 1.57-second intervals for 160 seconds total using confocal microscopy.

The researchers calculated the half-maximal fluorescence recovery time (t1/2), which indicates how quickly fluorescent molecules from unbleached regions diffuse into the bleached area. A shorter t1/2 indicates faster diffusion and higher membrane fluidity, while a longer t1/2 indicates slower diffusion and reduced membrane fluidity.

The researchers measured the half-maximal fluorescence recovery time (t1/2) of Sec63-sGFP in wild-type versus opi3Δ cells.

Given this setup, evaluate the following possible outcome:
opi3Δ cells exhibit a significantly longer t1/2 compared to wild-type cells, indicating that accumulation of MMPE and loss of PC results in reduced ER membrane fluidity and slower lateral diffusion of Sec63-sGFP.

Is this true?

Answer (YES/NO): YES